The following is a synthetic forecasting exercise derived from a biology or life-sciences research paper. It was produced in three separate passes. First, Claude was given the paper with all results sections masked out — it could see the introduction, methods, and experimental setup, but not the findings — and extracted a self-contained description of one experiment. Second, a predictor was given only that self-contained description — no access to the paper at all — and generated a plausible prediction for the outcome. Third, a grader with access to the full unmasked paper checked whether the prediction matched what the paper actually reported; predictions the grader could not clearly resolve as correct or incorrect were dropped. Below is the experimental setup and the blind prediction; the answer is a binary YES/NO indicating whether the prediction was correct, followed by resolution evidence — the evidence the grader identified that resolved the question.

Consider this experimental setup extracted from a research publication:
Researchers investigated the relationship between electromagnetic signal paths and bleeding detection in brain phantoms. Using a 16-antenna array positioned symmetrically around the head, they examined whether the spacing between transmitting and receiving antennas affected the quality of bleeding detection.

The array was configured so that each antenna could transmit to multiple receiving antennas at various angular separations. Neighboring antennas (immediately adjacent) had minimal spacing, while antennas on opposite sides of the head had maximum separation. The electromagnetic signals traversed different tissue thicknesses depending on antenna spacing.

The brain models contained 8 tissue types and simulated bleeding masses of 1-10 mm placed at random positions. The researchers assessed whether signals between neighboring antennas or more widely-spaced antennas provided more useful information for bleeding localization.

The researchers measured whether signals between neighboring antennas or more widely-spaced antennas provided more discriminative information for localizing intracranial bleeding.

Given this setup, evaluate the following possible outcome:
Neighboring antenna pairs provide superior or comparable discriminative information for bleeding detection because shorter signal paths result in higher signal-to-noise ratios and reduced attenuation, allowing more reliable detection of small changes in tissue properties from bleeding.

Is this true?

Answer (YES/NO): NO